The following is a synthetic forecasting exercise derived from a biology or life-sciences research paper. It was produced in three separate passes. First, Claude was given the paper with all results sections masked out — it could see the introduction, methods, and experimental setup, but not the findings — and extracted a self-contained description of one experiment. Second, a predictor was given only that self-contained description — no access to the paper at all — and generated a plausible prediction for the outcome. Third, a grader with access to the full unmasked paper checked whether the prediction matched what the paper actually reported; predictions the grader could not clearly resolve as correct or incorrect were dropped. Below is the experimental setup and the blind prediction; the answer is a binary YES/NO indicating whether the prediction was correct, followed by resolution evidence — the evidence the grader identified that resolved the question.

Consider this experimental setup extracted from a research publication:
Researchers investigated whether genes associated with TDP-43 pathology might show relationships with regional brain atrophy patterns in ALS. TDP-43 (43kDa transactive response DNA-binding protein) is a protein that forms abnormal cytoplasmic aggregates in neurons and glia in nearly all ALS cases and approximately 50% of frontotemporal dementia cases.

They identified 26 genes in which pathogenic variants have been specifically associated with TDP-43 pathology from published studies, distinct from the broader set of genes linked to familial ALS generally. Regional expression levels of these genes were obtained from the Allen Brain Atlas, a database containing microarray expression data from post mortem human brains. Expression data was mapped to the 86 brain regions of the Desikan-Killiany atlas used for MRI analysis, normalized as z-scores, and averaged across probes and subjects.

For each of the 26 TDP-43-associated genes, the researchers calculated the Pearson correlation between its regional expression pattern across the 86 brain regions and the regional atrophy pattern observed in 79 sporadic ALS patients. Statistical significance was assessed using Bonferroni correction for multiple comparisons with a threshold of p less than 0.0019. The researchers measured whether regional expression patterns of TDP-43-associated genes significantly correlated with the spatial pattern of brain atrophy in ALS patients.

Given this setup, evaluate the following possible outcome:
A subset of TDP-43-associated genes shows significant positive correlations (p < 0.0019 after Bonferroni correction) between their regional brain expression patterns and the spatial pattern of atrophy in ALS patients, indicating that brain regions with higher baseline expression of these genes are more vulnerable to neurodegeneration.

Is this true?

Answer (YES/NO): NO